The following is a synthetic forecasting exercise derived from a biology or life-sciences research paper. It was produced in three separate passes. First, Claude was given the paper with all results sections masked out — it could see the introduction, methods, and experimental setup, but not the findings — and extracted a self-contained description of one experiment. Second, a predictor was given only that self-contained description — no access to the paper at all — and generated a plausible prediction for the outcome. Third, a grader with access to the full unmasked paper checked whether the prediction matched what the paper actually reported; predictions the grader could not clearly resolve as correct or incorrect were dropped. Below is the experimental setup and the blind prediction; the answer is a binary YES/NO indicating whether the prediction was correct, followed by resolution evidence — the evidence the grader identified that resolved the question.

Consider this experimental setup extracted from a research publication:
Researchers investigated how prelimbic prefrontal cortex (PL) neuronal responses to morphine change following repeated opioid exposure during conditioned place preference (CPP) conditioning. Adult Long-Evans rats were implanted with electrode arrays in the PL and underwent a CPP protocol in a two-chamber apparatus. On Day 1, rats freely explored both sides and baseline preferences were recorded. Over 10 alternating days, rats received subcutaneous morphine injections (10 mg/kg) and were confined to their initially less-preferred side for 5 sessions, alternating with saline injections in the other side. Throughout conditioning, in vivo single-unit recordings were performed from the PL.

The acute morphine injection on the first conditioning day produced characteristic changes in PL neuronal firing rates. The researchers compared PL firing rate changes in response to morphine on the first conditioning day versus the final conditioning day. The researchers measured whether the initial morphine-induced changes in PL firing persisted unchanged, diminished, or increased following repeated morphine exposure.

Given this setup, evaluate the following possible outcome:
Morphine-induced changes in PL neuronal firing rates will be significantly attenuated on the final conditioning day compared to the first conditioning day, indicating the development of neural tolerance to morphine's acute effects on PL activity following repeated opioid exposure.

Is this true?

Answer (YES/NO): YES